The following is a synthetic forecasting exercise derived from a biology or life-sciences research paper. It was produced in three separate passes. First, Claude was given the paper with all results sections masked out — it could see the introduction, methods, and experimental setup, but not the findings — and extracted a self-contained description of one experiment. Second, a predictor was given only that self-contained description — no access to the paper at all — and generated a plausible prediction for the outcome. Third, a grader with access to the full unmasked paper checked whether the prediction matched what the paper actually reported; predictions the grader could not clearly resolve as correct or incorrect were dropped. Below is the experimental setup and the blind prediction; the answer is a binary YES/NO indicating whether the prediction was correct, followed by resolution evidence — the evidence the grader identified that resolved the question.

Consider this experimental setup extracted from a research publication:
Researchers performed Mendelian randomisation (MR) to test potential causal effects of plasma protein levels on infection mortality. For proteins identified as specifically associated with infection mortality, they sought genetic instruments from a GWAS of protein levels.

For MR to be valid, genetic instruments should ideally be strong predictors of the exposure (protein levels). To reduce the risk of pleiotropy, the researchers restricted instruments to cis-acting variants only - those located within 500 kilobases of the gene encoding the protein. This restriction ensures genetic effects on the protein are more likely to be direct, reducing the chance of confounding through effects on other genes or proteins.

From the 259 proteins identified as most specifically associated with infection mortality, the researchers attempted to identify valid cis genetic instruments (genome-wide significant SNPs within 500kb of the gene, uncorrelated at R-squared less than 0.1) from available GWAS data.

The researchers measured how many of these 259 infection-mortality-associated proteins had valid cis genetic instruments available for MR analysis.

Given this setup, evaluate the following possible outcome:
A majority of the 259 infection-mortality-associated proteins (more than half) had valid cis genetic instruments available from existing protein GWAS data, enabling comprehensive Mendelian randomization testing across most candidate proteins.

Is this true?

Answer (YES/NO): NO